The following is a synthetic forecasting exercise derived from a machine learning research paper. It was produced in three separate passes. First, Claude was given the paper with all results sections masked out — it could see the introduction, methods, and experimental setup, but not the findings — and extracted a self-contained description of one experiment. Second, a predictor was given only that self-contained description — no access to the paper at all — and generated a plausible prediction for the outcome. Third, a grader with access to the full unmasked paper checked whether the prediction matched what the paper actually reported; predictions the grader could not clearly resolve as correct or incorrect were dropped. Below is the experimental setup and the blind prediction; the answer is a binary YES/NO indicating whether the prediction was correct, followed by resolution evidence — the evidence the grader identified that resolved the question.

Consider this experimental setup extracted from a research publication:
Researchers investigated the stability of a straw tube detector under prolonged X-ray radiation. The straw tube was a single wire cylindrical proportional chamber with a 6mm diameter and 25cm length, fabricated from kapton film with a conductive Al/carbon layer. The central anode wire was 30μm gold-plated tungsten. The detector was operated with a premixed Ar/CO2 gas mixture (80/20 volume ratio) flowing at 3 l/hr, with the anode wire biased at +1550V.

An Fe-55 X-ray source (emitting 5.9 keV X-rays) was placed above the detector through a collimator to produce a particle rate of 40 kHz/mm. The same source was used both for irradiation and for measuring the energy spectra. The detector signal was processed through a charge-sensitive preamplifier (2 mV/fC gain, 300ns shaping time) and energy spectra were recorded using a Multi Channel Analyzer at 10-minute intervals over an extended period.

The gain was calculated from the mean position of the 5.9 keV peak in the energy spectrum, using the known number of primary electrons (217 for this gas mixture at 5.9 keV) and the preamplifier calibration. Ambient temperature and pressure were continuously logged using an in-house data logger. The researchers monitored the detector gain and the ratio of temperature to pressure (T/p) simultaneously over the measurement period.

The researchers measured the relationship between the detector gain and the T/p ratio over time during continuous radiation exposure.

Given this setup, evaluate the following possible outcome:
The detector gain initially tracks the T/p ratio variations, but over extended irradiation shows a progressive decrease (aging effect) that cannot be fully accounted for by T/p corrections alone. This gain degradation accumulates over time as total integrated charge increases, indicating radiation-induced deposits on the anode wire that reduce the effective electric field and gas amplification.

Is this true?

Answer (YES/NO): NO